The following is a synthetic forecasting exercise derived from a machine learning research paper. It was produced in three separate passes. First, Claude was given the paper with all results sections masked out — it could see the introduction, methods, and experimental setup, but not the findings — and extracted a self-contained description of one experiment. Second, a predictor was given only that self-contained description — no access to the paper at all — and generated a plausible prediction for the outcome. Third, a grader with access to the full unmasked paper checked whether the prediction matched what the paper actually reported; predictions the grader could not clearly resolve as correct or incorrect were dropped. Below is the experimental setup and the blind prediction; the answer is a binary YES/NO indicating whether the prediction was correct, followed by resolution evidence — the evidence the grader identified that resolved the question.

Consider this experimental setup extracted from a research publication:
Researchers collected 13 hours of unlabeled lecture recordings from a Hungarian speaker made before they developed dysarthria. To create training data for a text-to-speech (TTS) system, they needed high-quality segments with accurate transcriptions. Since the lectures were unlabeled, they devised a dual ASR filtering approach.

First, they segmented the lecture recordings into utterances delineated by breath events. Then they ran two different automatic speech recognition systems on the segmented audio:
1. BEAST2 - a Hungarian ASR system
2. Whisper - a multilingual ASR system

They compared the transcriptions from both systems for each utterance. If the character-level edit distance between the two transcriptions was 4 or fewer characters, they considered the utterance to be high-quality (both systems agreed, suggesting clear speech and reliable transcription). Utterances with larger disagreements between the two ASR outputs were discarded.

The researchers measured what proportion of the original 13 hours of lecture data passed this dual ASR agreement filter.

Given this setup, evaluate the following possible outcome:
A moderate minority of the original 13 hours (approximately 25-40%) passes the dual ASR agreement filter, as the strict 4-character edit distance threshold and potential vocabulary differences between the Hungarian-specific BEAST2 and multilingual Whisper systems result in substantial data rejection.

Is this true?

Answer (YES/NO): NO